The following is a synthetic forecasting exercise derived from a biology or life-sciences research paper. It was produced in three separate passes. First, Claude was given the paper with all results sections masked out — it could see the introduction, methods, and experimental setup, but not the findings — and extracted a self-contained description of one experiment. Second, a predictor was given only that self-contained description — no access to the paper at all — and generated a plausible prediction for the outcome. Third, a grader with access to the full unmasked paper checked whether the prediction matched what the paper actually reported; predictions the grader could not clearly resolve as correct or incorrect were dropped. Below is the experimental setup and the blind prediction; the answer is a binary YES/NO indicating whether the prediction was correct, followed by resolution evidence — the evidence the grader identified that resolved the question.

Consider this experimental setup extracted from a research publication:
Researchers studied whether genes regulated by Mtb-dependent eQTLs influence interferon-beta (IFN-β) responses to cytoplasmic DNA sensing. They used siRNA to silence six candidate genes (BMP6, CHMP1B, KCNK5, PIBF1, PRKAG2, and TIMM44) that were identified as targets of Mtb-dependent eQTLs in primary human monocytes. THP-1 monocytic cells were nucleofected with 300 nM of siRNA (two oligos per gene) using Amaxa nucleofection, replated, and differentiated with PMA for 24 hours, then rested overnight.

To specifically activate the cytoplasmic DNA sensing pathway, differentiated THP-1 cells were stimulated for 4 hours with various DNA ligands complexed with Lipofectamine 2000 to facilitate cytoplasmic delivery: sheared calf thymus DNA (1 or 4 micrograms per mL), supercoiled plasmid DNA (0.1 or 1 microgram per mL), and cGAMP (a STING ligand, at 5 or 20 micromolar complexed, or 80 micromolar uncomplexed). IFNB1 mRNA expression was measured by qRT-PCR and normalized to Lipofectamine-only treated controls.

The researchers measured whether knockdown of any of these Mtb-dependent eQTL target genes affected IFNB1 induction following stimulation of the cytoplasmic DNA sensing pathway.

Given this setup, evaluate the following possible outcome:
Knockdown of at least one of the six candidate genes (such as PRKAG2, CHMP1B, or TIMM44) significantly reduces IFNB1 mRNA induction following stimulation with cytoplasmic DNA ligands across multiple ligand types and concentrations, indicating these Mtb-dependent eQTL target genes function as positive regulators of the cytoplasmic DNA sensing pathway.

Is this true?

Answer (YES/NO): NO